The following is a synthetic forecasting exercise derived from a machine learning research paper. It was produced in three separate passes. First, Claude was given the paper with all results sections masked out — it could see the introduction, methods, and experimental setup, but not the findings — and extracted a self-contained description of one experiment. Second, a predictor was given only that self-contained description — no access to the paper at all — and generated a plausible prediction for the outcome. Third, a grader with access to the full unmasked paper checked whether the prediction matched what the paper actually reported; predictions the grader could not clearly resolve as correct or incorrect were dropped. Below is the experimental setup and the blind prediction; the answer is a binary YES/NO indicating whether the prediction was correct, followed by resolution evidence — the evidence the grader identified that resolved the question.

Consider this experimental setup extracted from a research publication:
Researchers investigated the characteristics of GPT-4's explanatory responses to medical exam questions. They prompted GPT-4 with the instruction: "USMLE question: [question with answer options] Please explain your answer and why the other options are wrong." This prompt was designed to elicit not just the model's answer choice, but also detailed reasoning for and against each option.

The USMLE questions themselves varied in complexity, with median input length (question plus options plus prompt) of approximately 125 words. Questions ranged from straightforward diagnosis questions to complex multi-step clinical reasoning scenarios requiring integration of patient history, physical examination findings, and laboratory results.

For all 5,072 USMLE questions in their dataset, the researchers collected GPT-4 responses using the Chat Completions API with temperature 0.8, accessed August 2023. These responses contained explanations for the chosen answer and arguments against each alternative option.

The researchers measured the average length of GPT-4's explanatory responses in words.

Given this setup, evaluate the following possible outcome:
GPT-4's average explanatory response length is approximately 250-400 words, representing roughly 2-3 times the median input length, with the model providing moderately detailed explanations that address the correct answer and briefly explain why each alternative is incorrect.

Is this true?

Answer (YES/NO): YES